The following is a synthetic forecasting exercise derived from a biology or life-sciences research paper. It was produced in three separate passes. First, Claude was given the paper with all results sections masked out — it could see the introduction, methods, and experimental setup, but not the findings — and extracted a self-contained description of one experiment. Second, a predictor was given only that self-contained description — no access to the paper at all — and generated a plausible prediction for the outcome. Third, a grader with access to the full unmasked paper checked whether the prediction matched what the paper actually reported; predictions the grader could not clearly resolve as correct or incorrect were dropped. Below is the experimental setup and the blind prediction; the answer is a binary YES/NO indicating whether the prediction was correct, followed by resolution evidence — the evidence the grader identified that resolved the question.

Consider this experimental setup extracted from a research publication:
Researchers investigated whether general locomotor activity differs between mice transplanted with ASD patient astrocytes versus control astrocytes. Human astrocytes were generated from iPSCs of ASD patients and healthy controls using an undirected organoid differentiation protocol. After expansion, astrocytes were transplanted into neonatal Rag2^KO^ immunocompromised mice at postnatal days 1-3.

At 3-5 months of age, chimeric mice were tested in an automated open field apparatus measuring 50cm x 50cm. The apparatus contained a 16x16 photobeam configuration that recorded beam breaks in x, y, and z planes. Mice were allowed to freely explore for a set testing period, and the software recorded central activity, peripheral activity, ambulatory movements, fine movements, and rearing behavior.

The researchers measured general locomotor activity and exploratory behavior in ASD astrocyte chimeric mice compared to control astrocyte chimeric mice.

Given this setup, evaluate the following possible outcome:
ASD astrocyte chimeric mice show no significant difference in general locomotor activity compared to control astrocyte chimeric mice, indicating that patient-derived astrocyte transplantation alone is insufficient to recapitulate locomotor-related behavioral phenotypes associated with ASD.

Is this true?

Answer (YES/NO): YES